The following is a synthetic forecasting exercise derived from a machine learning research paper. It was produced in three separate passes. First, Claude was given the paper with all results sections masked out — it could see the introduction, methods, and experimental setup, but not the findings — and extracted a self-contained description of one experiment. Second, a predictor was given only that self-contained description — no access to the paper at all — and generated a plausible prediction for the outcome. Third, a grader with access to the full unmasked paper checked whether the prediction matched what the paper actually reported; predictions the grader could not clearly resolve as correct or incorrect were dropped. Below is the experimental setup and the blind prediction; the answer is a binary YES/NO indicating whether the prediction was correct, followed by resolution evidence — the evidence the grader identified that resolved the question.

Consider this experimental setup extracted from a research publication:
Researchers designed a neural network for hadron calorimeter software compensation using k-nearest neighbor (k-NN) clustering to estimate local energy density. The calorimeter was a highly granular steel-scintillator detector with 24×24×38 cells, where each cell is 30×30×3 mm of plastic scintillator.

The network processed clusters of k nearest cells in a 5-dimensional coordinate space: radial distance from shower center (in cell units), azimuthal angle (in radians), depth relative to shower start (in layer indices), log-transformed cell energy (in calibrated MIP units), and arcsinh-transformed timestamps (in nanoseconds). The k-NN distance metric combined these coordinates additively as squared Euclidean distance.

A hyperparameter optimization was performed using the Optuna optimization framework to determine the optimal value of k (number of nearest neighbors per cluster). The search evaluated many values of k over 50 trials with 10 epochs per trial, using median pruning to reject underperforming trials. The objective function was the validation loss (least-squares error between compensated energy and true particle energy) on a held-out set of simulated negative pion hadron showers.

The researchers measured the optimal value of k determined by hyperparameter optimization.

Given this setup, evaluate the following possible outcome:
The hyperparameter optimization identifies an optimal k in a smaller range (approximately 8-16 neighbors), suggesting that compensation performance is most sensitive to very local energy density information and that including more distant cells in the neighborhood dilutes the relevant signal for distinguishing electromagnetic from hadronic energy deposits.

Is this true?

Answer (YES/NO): NO